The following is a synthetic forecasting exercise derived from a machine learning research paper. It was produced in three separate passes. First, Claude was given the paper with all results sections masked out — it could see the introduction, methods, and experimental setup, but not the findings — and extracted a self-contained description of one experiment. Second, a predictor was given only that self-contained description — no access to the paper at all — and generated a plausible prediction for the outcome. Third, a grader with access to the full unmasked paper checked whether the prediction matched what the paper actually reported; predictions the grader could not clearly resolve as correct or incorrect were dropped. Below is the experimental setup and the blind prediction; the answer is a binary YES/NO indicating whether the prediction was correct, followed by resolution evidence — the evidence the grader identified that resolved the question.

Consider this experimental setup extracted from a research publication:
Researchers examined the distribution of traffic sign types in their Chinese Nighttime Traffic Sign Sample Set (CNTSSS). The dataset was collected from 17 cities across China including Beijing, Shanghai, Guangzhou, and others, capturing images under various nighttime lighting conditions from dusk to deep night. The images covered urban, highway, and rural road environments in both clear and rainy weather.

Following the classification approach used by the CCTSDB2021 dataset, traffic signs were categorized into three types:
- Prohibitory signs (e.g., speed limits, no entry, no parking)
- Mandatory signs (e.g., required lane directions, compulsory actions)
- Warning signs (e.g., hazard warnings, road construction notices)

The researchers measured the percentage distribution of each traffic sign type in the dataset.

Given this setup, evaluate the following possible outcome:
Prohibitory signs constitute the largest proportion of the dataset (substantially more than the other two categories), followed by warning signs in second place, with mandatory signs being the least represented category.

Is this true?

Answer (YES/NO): NO